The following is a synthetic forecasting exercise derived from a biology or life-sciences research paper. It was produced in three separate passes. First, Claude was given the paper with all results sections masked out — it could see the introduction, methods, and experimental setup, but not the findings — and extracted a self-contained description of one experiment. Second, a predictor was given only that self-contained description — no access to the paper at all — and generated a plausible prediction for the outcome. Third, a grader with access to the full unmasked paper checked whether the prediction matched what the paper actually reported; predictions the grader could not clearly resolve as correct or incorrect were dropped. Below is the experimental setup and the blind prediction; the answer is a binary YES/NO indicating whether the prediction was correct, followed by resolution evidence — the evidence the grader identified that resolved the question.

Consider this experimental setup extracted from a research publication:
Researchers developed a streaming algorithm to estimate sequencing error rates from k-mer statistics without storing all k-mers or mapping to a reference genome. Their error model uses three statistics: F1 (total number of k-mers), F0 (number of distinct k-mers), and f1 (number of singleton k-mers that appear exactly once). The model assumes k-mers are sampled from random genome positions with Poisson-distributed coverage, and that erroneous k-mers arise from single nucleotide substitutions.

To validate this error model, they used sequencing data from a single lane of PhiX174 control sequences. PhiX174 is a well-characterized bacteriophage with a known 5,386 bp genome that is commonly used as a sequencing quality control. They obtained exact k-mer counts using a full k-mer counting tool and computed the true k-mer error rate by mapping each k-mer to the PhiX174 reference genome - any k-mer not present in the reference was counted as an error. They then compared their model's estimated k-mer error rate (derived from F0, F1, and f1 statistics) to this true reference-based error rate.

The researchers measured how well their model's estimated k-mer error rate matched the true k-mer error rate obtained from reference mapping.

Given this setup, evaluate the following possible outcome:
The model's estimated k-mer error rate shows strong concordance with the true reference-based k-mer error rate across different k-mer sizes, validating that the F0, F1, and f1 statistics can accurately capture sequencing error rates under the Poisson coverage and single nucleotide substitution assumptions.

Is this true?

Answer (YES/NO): NO